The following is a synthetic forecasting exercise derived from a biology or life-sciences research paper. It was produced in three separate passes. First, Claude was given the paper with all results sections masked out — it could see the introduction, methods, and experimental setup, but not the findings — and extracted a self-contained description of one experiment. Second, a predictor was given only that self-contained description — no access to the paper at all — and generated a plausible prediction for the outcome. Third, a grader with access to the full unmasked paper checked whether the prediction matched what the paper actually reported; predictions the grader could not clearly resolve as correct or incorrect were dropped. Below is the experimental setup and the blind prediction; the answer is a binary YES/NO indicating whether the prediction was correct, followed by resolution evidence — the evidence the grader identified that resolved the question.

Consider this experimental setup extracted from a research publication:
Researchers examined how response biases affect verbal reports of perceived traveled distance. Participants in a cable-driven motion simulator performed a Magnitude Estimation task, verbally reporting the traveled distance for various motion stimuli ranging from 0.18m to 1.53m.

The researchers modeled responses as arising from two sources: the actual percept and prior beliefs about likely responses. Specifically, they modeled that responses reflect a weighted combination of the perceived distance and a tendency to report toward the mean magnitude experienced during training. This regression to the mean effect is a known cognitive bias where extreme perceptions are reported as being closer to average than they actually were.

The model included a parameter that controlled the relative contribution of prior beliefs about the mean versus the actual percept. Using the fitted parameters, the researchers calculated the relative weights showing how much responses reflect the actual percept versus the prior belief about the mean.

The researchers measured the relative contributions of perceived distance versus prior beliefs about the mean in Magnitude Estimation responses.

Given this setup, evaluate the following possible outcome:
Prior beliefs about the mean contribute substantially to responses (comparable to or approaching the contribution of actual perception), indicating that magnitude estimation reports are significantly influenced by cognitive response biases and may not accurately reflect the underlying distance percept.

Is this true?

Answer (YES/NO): NO